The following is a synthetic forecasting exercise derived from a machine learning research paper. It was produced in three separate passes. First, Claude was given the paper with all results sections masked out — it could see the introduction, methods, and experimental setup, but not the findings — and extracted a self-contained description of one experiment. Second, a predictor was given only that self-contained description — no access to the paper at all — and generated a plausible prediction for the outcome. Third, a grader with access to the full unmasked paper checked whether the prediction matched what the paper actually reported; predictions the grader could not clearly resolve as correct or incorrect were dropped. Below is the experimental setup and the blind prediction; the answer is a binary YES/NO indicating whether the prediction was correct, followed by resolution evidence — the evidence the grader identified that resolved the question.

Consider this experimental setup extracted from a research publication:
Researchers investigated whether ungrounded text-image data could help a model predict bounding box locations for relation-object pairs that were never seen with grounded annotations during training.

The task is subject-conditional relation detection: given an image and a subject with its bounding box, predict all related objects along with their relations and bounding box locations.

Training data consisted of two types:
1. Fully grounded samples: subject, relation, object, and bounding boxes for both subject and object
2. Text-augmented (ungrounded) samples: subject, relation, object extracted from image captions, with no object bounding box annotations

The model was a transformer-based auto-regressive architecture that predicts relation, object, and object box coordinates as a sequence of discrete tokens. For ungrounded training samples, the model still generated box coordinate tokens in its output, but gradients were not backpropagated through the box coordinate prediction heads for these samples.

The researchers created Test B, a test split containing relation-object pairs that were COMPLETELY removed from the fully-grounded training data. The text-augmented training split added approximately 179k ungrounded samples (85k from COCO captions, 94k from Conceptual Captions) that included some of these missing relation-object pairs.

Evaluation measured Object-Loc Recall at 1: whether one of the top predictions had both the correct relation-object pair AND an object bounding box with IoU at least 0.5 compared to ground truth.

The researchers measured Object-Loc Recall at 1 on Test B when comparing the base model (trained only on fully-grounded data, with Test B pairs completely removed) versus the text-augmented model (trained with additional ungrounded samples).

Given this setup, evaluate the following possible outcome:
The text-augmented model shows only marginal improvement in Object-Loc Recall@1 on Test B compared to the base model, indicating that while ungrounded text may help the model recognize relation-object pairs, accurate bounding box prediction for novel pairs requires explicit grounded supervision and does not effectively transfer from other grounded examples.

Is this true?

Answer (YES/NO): NO